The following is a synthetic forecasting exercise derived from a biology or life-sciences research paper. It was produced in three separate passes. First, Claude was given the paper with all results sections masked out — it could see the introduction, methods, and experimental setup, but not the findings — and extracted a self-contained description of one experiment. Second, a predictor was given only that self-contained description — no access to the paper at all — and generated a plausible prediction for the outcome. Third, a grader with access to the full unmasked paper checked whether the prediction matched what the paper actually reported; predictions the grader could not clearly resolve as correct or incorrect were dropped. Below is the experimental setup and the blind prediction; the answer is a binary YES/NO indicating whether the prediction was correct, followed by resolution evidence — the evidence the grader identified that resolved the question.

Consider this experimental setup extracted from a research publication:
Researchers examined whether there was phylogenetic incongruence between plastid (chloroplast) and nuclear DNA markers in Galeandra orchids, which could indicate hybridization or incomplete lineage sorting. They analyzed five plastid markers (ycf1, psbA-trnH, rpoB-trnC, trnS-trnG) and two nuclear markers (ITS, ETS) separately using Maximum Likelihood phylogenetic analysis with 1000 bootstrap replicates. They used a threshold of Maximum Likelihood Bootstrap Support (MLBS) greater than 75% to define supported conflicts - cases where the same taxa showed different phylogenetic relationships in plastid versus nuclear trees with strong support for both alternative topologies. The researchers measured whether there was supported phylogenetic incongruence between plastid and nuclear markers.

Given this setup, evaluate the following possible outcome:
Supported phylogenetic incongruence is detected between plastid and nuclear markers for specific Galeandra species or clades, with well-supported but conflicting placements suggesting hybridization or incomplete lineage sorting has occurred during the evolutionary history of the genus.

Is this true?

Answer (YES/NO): NO